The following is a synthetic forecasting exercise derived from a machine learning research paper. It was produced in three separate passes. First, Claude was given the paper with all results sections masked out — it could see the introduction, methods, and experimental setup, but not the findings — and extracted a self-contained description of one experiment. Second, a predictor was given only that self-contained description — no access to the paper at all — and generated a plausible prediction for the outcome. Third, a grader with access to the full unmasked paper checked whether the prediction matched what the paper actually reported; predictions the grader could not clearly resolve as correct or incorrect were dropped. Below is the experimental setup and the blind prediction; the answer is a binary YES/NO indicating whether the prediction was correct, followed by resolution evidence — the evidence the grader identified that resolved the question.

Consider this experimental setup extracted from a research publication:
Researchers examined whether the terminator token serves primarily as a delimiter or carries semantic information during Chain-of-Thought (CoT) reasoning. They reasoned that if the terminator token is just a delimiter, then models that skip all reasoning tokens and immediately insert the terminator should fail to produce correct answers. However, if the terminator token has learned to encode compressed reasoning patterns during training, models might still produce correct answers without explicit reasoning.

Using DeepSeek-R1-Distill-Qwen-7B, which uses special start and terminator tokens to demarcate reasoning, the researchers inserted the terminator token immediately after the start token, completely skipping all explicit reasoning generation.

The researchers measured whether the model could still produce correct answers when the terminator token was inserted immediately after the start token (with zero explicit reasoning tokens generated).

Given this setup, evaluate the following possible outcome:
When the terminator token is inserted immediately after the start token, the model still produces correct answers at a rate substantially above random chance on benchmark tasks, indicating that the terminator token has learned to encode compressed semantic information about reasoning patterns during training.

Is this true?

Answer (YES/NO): YES